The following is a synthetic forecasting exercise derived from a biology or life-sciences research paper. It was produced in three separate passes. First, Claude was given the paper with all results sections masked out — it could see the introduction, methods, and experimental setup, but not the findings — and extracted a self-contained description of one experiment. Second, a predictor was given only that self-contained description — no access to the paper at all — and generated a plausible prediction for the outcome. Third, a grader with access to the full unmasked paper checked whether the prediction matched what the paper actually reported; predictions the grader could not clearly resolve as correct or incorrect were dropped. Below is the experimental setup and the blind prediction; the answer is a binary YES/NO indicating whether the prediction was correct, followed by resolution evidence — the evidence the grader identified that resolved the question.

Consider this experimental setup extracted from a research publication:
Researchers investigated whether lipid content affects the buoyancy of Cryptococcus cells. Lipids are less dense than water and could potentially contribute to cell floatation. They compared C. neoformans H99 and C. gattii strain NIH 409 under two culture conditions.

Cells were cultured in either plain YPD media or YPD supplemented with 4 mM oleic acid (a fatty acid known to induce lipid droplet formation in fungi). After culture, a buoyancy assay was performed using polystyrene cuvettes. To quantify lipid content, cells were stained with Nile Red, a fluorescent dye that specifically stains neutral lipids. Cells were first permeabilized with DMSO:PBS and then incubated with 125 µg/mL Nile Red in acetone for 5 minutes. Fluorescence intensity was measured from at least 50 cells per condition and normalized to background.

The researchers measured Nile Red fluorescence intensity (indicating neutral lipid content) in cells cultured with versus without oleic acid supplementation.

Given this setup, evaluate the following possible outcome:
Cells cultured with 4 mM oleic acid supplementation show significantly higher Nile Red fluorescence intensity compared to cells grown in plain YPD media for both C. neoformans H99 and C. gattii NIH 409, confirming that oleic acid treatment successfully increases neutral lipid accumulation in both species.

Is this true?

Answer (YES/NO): NO